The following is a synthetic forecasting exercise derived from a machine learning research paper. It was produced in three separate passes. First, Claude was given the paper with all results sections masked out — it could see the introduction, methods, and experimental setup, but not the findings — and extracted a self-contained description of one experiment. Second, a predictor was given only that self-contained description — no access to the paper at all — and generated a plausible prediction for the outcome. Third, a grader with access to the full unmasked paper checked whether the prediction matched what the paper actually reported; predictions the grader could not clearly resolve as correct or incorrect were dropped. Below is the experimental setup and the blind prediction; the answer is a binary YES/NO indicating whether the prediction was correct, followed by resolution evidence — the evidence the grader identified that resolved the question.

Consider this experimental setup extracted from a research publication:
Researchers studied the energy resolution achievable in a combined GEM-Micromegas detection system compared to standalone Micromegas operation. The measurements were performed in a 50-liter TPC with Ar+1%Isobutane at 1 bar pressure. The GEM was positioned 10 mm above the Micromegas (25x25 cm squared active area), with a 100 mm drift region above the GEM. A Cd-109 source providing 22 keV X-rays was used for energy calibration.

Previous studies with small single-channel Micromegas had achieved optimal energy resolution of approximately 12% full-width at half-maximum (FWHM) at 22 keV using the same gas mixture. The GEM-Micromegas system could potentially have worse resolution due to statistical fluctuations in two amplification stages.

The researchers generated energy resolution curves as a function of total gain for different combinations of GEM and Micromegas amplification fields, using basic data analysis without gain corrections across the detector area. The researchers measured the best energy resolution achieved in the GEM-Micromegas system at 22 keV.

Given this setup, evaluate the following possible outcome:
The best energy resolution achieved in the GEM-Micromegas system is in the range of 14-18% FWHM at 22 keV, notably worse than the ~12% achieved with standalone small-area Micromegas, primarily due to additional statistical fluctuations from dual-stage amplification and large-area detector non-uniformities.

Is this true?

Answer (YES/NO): NO